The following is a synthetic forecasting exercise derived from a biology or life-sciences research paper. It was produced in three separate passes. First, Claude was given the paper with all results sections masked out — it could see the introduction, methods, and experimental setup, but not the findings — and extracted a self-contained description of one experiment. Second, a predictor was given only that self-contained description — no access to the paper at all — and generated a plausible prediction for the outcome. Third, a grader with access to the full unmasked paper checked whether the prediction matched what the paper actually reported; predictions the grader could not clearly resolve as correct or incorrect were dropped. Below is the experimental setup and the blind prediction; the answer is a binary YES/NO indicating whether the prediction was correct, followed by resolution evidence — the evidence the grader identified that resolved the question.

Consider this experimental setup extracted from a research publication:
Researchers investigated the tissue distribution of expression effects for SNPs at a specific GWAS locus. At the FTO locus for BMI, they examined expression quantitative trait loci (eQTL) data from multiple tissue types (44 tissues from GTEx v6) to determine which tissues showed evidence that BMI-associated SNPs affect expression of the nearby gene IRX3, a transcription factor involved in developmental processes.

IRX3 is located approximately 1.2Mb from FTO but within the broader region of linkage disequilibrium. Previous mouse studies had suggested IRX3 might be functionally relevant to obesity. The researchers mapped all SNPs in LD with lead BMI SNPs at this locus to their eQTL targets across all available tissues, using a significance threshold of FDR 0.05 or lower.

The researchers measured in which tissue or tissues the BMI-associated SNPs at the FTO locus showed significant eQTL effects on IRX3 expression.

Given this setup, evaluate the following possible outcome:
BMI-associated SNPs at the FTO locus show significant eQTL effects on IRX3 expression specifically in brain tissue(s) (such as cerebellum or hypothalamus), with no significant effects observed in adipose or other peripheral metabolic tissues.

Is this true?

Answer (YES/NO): NO